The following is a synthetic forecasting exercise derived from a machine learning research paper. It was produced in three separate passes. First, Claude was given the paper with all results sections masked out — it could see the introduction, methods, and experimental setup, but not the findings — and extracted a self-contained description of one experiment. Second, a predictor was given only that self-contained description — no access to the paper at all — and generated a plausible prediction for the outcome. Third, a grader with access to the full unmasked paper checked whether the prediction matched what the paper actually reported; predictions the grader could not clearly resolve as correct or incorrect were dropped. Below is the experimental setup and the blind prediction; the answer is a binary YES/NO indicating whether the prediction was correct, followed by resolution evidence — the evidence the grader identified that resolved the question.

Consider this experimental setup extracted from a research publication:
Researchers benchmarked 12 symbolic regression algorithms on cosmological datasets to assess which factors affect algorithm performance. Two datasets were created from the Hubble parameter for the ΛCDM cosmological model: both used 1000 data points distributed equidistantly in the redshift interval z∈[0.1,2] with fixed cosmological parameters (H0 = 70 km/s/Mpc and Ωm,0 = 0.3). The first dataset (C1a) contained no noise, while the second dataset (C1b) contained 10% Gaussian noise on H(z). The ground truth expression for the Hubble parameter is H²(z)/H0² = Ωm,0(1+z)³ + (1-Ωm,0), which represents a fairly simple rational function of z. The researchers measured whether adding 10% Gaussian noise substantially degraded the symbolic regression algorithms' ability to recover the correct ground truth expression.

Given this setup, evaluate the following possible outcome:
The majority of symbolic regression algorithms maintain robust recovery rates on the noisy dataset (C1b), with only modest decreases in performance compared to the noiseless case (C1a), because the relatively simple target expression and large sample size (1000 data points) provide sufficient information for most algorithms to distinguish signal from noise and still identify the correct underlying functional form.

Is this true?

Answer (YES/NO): NO